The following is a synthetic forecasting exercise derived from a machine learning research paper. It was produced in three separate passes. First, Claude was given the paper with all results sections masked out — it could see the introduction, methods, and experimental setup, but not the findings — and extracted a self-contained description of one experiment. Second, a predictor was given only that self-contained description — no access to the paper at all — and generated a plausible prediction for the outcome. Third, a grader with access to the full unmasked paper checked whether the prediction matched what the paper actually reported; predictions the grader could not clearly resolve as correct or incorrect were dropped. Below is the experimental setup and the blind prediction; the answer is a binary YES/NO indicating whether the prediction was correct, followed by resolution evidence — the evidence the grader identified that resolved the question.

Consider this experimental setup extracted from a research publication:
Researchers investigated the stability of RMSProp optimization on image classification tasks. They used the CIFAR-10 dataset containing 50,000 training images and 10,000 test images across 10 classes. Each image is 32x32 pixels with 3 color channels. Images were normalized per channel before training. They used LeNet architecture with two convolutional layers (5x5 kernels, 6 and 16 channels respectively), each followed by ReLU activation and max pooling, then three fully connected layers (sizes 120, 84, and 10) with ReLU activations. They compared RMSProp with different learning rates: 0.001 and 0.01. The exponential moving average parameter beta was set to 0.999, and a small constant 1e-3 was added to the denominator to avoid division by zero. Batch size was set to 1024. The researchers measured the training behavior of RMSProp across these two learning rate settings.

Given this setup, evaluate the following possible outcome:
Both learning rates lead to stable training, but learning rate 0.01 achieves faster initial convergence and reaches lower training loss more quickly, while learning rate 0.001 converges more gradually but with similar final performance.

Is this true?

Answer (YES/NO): NO